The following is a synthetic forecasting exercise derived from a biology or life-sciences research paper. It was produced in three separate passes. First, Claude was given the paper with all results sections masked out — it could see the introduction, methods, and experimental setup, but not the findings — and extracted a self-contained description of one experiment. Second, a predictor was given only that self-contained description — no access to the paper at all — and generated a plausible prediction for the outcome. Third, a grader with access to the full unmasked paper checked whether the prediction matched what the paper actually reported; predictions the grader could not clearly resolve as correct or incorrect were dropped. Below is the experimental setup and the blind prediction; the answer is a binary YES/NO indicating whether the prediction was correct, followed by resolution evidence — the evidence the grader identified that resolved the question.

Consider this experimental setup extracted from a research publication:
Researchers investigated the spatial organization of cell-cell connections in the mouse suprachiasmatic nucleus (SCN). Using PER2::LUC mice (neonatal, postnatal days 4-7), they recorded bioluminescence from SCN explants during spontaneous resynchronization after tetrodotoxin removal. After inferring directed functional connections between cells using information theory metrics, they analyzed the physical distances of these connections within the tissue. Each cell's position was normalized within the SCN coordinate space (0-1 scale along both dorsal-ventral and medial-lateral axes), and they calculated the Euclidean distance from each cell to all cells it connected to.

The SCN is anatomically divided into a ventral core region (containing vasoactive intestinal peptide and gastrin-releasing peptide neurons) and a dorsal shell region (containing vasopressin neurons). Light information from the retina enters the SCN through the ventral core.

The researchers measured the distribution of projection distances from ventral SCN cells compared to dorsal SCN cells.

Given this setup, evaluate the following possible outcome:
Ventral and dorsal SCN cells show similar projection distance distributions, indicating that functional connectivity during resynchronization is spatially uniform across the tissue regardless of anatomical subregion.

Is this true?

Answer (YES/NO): NO